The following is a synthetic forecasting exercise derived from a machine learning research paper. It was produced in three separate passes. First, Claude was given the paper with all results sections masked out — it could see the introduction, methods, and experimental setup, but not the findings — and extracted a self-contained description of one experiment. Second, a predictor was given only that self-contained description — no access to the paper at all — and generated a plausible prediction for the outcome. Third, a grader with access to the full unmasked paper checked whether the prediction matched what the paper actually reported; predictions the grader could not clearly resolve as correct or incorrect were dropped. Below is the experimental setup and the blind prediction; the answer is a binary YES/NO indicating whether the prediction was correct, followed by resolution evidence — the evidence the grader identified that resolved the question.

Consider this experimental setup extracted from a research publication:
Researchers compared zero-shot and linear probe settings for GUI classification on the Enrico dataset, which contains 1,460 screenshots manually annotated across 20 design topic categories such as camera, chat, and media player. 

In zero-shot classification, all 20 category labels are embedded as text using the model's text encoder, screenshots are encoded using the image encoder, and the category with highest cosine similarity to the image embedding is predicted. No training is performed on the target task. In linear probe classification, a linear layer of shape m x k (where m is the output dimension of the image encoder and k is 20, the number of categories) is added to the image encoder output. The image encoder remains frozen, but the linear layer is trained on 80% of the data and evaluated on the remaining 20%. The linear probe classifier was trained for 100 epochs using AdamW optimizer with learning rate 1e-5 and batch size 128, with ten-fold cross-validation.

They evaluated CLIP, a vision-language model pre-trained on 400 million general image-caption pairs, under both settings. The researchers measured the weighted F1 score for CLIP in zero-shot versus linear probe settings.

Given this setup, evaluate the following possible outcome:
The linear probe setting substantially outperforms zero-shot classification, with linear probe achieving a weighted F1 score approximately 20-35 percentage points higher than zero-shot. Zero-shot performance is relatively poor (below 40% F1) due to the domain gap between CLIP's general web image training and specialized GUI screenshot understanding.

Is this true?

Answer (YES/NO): YES